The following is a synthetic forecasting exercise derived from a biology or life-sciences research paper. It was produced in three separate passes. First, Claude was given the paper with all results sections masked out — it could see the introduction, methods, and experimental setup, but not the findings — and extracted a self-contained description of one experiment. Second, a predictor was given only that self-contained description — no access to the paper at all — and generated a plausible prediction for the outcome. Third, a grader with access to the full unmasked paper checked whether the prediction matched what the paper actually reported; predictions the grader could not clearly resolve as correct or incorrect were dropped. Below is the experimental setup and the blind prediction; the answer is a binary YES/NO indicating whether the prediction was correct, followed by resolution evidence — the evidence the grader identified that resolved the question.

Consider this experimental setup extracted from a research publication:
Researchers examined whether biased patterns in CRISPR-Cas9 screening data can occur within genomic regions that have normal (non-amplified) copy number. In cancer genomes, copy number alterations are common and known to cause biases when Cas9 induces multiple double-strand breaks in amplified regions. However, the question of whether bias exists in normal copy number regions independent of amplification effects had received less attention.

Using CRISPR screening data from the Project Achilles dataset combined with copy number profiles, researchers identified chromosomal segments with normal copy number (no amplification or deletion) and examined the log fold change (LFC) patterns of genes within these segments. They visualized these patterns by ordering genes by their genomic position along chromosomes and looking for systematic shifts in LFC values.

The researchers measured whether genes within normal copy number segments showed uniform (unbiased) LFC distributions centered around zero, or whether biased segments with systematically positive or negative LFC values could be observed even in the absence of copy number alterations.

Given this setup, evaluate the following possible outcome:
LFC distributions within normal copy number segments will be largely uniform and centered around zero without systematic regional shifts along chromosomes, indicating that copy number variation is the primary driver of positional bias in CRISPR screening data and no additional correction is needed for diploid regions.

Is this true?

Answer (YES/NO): NO